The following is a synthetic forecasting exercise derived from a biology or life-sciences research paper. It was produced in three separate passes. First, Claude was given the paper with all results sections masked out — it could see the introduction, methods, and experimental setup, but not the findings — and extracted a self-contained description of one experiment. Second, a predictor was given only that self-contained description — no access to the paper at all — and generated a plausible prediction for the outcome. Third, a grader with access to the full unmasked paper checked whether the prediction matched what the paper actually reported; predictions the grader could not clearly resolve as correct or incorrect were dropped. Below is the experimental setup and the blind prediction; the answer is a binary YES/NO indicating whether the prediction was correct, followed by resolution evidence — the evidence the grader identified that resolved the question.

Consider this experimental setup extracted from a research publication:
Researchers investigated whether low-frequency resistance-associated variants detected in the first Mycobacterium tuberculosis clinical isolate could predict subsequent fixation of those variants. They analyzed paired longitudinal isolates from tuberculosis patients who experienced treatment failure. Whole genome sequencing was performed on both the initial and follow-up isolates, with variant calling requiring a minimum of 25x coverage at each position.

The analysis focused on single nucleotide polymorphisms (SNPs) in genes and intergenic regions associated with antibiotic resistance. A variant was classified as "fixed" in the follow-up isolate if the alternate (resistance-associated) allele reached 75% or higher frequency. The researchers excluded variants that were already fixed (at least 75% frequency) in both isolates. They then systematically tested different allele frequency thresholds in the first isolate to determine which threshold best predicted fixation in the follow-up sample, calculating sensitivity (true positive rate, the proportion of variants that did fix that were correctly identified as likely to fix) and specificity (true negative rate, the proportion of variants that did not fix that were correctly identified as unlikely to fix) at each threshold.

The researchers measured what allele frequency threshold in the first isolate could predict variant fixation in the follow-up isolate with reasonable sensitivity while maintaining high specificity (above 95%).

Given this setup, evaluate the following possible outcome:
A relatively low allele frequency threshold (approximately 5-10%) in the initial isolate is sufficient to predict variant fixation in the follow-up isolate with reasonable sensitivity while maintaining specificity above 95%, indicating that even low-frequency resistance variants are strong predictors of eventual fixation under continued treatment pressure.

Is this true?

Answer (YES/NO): NO